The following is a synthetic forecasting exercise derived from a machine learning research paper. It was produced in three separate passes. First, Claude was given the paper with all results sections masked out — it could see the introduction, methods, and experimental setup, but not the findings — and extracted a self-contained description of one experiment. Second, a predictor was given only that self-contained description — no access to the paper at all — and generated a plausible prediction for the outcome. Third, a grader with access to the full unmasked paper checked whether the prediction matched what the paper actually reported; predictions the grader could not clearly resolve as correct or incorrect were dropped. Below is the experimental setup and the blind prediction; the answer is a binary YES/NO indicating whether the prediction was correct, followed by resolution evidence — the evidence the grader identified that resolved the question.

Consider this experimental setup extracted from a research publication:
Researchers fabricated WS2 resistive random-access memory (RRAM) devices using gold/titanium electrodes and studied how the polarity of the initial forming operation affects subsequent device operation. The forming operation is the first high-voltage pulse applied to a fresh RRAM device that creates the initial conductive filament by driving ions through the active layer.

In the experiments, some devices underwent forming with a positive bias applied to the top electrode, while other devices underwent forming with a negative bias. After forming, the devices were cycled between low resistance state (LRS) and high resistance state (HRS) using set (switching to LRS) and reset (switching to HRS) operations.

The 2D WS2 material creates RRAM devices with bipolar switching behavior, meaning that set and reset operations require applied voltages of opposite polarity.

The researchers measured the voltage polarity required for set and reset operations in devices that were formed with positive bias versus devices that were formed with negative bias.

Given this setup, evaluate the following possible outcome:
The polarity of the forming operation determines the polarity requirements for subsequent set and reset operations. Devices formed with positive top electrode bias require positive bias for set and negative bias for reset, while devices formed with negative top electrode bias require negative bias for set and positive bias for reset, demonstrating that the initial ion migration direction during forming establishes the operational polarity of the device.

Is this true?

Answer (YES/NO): YES